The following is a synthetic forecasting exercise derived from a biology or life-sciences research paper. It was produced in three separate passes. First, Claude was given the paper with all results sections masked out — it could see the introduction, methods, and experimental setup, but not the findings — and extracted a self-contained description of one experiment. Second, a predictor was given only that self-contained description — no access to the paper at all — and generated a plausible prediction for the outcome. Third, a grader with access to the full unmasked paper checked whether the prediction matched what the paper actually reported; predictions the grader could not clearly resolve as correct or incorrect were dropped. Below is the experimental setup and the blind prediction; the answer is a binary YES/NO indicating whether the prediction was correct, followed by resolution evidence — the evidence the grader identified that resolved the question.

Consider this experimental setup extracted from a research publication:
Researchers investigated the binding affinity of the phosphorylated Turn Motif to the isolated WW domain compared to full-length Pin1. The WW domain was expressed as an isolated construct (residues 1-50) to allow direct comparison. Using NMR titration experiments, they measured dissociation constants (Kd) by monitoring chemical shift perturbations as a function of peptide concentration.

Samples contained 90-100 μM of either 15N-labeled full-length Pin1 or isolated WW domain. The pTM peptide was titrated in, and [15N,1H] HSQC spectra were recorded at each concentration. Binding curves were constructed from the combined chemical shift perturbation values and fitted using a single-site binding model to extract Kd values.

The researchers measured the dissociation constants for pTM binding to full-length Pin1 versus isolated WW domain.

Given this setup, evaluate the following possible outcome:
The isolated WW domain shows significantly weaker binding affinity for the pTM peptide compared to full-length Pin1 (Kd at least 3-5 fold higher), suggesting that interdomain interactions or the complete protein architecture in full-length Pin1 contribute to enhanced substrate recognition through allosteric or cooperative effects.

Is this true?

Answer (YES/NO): NO